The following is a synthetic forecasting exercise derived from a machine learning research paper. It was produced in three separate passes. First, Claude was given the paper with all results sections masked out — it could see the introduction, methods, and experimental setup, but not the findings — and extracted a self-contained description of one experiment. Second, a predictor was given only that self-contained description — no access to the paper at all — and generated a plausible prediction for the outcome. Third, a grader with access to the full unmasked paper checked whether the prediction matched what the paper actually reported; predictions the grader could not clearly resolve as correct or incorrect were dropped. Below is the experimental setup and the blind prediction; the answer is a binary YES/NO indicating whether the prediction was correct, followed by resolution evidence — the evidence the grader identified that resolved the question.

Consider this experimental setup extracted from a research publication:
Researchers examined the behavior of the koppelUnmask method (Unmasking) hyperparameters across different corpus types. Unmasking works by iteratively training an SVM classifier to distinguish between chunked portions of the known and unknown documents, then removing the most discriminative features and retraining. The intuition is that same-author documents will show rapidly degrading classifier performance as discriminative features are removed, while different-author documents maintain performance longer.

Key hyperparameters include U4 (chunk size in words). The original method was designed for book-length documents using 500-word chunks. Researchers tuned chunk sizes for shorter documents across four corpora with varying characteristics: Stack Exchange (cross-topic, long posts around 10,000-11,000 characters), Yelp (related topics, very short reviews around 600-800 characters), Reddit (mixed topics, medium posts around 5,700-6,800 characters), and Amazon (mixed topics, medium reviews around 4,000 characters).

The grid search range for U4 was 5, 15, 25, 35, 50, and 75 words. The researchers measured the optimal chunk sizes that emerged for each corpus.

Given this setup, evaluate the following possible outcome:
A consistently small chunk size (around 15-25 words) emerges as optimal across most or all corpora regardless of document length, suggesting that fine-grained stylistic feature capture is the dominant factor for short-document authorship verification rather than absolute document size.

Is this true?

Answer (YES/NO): NO